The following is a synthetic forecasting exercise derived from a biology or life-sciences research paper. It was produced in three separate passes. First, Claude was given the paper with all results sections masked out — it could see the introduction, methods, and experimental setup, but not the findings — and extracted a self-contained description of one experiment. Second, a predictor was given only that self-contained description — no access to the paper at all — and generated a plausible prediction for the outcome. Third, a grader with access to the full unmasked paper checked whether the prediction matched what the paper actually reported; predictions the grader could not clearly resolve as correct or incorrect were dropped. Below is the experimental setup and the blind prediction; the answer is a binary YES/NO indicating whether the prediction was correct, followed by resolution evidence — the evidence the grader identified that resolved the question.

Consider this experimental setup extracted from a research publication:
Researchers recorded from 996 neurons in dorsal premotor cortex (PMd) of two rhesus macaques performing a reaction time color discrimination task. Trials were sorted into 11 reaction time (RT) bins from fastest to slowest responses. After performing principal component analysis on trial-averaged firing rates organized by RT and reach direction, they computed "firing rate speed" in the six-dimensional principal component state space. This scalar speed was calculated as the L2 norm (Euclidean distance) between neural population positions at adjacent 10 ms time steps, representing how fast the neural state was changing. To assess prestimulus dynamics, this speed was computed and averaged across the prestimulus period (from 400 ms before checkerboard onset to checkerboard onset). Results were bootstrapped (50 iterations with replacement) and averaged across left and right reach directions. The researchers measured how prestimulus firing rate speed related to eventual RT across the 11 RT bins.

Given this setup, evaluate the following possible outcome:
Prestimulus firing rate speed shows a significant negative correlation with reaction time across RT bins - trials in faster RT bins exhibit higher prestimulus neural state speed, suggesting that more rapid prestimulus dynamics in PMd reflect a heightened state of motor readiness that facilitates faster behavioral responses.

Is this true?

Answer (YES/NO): YES